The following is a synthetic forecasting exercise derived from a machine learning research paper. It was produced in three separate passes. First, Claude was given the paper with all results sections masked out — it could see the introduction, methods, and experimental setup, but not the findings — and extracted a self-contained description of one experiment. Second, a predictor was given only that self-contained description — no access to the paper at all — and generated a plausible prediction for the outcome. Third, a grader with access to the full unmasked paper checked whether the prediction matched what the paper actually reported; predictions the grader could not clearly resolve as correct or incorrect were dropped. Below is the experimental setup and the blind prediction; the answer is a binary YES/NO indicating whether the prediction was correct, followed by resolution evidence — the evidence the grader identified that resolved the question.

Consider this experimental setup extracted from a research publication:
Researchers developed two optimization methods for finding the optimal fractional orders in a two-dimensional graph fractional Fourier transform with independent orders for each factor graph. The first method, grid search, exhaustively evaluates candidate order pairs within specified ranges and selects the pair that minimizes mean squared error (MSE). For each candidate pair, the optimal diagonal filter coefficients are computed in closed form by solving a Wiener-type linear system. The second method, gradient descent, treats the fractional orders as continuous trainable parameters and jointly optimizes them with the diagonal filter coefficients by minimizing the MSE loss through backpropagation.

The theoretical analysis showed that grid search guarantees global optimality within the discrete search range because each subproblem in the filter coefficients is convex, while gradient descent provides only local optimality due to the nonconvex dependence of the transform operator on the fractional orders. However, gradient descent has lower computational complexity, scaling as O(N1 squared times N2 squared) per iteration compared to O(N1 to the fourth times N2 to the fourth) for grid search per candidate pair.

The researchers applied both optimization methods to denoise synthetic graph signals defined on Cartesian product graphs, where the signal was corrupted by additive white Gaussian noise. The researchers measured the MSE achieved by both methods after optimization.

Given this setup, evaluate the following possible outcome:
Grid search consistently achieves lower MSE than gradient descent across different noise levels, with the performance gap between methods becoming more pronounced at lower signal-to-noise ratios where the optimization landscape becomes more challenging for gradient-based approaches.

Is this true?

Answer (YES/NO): NO